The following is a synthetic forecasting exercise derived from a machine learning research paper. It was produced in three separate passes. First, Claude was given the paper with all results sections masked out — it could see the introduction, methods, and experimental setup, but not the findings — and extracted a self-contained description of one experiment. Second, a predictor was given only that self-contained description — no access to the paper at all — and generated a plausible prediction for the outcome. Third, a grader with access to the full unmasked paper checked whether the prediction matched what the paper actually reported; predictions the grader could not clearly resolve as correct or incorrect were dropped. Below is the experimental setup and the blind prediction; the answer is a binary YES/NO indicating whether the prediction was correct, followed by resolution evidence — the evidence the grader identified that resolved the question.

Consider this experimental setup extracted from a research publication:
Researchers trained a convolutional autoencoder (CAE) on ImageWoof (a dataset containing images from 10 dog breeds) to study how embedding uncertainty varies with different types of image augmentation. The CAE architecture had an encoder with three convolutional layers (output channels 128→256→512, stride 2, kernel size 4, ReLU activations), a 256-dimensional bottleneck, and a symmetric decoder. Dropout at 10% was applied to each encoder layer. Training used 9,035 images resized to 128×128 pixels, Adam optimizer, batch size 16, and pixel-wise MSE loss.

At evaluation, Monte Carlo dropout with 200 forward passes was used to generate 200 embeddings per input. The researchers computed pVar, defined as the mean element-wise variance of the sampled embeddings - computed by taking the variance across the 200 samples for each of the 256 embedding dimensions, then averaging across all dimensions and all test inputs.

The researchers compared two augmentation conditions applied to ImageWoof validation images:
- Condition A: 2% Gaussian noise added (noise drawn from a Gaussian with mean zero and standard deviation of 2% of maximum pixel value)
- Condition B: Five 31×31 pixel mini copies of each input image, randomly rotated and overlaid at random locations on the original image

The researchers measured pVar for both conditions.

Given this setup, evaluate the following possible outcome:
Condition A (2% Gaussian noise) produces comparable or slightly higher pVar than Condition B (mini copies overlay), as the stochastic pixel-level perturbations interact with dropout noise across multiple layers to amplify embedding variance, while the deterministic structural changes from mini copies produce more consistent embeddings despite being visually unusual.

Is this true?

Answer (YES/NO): NO